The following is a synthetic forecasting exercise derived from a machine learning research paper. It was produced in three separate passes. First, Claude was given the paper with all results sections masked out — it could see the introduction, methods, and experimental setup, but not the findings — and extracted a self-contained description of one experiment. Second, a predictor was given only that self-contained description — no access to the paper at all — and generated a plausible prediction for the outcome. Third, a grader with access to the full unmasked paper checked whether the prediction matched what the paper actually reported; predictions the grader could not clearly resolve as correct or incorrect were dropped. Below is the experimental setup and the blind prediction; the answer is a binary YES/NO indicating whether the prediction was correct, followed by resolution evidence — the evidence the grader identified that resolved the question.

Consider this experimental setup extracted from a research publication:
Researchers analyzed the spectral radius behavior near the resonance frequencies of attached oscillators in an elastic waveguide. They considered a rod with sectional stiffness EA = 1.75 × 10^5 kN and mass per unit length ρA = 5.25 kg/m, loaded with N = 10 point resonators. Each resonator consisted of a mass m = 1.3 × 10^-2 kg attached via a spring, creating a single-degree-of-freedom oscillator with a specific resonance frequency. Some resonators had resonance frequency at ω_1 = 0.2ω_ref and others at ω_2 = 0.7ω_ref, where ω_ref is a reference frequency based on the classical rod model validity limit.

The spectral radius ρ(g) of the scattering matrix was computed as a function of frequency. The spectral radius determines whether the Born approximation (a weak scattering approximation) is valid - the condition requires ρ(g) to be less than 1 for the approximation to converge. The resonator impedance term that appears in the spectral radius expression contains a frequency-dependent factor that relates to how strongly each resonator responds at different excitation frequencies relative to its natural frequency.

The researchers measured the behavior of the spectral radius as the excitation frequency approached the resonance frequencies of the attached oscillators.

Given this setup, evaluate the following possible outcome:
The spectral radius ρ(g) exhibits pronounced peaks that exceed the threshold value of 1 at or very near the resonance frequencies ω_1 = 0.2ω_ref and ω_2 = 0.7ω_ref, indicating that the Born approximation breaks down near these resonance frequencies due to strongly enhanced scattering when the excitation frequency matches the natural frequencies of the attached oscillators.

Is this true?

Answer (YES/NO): YES